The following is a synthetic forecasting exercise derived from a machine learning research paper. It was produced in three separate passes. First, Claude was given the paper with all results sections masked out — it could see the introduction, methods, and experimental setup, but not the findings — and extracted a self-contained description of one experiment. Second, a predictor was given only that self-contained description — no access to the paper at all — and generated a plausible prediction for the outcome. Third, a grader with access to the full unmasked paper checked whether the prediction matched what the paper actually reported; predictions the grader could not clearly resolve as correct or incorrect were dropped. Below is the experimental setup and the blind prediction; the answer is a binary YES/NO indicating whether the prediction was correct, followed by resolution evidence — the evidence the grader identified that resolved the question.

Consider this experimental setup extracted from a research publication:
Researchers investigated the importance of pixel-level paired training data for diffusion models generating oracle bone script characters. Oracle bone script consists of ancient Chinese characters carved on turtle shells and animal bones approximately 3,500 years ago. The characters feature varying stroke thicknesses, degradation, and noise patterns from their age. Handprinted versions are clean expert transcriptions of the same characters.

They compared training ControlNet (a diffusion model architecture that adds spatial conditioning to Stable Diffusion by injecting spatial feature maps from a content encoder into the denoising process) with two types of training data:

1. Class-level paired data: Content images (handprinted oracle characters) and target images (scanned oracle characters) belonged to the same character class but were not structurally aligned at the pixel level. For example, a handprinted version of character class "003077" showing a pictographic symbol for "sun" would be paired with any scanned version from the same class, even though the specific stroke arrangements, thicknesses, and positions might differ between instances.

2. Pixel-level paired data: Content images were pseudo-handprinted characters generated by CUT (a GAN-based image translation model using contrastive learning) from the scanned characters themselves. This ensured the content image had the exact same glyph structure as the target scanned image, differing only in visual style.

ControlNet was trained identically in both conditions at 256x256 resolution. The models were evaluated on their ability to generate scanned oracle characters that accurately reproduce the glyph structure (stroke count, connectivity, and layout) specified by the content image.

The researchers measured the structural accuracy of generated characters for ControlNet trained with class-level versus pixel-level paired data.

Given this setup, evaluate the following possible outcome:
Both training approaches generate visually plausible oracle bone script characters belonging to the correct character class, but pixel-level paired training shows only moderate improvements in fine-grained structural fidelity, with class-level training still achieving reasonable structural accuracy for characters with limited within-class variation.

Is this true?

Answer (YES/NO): NO